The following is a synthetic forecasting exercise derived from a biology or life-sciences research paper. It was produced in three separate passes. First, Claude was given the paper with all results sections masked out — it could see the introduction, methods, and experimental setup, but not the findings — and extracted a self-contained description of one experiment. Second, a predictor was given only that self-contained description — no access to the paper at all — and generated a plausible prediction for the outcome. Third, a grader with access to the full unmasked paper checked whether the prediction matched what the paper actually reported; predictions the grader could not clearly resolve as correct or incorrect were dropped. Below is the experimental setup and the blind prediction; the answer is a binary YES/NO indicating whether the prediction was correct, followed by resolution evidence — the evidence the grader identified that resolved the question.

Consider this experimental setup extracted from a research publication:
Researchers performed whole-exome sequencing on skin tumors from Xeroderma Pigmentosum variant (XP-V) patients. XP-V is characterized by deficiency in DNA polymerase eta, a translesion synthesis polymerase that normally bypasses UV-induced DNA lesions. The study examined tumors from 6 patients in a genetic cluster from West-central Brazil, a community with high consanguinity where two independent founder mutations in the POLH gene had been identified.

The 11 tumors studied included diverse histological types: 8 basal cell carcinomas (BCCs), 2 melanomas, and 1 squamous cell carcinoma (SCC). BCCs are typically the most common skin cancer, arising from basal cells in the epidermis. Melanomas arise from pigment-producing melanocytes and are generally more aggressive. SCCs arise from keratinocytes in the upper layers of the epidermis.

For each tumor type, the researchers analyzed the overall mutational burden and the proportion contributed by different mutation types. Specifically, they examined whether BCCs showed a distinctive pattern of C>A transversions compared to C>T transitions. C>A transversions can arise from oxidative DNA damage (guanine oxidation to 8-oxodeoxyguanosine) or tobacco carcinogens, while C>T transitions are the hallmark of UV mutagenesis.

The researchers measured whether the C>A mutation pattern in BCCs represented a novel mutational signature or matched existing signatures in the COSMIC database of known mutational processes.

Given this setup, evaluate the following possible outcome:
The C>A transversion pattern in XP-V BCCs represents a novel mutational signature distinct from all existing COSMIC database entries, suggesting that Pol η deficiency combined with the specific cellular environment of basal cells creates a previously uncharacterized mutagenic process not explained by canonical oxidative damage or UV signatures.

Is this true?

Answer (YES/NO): NO